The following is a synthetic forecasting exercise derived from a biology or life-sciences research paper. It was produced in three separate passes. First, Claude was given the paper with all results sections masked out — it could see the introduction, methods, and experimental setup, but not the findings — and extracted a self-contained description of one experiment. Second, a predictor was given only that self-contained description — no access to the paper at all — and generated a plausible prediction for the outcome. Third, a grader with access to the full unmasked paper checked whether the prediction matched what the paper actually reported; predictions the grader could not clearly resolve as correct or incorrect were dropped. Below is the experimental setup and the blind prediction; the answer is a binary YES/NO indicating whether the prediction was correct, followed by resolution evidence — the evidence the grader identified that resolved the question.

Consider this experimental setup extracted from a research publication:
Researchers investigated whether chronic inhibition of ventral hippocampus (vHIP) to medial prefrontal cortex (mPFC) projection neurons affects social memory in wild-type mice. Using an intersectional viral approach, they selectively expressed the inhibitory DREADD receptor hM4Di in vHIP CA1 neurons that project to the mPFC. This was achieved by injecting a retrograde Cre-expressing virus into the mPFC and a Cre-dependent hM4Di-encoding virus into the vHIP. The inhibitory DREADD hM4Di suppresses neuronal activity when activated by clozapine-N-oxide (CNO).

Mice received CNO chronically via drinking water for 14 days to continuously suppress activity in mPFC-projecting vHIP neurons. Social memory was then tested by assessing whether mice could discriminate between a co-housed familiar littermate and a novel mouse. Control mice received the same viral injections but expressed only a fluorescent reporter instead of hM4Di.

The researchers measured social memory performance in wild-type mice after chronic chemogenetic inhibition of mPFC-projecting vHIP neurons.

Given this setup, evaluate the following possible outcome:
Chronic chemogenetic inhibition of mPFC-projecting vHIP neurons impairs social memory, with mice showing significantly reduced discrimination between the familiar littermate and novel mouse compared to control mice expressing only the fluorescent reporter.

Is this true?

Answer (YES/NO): YES